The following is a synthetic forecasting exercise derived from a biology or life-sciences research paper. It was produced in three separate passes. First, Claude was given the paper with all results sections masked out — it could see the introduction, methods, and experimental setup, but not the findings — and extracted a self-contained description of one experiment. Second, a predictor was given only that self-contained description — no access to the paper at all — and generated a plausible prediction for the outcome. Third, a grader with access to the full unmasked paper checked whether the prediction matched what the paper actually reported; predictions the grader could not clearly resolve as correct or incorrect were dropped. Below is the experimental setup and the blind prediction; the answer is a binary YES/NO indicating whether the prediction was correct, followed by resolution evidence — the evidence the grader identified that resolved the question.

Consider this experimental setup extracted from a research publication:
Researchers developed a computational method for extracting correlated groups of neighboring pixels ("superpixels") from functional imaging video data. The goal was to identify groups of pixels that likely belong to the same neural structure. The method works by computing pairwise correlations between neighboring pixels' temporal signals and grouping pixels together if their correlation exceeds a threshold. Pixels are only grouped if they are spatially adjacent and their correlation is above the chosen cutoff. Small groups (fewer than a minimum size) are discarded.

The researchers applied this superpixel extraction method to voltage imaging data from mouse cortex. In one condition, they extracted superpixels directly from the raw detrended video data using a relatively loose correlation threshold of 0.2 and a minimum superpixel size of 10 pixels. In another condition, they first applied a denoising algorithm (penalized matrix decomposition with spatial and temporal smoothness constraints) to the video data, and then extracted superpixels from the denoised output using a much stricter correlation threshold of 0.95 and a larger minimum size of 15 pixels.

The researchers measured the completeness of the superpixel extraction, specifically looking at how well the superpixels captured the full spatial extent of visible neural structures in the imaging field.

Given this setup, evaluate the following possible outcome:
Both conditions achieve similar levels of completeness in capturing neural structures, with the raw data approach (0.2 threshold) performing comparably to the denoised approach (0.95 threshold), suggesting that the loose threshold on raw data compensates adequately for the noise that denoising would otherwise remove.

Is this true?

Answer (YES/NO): NO